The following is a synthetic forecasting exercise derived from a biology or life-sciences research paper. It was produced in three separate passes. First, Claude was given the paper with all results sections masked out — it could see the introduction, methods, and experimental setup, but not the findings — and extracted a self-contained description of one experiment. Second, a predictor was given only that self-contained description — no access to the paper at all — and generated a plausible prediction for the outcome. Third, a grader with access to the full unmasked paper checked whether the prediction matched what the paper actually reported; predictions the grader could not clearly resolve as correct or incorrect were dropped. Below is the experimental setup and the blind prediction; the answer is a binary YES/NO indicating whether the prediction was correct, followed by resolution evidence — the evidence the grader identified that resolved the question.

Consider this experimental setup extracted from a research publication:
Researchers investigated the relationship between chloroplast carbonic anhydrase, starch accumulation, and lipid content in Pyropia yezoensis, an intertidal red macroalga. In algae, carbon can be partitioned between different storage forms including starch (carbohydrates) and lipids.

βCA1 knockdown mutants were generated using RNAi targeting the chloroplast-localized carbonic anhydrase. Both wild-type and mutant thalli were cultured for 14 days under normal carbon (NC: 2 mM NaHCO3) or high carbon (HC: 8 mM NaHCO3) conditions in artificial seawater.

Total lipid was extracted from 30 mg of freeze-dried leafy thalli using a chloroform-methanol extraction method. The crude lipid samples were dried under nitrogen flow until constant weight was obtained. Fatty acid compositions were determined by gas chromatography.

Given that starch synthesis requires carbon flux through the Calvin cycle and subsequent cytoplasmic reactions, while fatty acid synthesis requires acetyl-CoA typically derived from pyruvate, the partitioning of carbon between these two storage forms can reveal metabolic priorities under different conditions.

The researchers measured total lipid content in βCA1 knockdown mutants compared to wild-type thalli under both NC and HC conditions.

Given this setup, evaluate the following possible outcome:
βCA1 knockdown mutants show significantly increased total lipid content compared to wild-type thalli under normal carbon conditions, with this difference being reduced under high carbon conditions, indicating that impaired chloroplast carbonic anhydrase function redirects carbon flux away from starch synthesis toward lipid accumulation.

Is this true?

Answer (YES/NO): NO